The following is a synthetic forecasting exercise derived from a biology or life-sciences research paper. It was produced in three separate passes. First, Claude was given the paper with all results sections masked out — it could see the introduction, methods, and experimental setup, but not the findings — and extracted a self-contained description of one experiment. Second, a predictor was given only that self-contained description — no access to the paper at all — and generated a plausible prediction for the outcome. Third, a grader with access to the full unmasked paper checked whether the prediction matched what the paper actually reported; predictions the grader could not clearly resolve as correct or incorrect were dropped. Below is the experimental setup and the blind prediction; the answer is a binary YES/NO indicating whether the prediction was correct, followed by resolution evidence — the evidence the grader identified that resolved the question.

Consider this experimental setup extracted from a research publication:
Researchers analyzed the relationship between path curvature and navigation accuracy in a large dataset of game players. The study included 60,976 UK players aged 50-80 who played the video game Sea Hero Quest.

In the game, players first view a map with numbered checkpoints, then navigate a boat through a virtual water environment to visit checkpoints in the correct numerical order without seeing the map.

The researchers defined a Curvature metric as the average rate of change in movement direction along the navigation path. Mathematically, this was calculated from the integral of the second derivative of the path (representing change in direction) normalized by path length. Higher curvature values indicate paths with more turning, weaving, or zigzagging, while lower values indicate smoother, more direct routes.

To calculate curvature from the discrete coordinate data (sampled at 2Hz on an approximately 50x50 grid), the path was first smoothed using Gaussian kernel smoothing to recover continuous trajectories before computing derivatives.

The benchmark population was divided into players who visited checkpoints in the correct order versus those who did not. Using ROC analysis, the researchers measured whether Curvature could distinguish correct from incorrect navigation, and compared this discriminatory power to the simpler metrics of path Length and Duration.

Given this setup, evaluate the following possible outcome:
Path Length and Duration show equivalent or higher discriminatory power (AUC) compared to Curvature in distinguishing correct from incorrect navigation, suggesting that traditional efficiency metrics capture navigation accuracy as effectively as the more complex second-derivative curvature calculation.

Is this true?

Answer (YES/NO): YES